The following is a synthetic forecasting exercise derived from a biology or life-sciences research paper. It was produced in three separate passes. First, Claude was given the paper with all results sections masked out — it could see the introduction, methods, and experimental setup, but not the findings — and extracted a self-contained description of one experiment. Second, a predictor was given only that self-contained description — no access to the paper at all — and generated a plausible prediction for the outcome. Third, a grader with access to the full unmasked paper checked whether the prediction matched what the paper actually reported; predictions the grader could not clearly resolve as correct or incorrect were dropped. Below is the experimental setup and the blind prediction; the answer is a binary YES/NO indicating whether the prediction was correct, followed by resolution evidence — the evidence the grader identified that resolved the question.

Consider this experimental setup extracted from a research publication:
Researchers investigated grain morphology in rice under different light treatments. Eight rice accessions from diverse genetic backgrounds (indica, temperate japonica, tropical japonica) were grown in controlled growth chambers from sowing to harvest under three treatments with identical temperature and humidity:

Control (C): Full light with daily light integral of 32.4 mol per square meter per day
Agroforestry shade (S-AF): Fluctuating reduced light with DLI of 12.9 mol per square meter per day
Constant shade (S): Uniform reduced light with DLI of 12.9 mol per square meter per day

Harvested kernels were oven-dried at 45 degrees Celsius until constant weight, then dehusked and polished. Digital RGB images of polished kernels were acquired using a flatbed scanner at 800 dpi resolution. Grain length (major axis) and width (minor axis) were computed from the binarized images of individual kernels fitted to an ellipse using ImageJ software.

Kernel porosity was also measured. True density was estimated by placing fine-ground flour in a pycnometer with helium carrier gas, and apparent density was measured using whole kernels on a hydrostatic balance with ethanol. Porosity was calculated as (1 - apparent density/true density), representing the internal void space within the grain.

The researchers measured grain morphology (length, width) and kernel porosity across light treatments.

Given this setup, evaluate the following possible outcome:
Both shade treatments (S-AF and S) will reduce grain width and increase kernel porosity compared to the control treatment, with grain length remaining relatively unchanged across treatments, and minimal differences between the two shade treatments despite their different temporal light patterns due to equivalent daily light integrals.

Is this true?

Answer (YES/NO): NO